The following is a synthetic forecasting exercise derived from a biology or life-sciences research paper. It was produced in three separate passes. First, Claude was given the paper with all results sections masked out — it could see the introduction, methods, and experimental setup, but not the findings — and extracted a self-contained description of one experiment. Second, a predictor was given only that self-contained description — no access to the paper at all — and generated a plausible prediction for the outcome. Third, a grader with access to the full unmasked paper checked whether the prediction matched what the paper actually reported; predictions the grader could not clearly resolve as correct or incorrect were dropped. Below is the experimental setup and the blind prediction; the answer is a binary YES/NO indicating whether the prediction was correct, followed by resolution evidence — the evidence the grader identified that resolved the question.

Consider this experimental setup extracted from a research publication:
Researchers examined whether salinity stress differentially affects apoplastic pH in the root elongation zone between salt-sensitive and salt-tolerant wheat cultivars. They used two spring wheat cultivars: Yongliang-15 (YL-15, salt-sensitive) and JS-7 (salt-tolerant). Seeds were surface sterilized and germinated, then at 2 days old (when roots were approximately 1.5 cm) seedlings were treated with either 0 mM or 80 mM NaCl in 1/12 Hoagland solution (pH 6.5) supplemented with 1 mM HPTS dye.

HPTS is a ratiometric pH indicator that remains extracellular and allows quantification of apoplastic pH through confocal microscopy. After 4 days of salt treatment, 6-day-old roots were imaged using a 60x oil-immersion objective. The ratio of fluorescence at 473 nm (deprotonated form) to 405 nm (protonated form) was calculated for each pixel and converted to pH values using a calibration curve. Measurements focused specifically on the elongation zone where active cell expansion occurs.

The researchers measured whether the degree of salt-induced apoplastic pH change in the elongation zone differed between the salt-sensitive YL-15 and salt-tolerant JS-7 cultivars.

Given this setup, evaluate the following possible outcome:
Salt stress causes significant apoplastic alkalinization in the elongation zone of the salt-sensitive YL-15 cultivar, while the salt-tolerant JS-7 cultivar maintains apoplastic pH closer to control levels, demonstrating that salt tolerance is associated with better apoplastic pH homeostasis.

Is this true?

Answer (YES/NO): NO